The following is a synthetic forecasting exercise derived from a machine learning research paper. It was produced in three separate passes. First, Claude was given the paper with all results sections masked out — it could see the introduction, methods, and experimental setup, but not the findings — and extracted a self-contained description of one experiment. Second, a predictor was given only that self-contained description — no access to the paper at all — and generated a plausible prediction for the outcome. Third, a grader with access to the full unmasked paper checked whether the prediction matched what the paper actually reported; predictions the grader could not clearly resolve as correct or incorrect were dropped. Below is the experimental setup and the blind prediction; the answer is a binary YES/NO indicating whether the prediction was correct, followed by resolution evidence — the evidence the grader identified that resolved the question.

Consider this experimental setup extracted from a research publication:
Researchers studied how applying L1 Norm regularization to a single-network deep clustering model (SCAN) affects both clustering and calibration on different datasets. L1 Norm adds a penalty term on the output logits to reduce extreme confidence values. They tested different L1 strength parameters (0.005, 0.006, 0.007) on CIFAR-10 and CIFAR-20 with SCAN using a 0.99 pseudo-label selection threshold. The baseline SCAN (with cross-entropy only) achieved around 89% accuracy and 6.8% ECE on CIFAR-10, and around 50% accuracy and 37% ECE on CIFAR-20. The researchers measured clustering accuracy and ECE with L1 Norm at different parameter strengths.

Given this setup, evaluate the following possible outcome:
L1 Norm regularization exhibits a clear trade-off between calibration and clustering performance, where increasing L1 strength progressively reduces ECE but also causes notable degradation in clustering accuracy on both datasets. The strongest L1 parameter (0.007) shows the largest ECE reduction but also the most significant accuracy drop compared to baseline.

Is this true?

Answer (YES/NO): NO